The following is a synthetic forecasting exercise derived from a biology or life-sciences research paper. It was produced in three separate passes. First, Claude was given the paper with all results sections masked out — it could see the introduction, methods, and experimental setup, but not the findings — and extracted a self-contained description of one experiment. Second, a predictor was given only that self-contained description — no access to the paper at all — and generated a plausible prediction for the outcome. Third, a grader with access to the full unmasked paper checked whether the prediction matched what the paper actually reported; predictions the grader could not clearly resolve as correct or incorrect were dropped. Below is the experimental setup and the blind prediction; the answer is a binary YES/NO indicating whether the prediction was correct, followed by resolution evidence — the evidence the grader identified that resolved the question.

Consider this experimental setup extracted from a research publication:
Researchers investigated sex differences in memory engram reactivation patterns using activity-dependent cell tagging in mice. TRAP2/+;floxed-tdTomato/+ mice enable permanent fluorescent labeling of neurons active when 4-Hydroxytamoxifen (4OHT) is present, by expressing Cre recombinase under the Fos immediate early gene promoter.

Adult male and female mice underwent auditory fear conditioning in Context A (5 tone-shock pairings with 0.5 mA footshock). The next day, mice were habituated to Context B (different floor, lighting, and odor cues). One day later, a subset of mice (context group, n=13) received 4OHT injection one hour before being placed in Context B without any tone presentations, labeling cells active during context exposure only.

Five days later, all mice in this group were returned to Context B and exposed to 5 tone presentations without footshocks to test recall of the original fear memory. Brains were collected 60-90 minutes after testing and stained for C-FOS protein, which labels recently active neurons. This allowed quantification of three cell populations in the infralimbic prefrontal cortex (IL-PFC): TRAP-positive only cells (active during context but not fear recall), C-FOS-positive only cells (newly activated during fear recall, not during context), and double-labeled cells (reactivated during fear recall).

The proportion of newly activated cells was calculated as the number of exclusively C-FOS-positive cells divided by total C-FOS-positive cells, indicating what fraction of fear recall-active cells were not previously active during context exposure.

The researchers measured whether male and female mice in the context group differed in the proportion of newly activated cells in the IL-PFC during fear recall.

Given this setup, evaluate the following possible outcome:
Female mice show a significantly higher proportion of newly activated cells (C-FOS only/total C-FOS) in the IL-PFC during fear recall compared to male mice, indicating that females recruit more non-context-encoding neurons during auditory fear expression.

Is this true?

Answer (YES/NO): YES